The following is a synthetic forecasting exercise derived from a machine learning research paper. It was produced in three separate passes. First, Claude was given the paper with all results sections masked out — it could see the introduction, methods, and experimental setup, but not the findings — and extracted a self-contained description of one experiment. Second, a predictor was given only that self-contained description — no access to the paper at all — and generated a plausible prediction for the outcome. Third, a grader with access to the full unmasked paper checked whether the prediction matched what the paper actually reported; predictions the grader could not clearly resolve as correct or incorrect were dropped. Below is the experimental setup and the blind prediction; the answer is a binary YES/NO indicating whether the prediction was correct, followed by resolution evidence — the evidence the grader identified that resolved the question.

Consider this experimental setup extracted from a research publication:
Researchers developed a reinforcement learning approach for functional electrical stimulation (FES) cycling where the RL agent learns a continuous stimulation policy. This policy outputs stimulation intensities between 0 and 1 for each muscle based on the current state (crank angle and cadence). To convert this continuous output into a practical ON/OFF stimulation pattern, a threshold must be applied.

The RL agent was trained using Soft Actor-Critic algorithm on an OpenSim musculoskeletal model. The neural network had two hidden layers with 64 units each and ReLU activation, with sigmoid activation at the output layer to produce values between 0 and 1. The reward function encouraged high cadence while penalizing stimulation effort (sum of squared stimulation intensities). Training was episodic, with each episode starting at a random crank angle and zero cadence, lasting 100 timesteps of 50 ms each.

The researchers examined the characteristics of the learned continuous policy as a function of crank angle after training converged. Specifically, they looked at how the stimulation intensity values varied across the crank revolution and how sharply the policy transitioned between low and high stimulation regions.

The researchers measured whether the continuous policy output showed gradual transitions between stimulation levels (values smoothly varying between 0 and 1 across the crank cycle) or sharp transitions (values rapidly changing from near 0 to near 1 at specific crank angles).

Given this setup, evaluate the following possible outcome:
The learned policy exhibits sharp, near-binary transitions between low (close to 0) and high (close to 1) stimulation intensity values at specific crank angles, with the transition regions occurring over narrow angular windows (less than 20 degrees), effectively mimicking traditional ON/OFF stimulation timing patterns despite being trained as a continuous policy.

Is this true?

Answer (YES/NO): YES